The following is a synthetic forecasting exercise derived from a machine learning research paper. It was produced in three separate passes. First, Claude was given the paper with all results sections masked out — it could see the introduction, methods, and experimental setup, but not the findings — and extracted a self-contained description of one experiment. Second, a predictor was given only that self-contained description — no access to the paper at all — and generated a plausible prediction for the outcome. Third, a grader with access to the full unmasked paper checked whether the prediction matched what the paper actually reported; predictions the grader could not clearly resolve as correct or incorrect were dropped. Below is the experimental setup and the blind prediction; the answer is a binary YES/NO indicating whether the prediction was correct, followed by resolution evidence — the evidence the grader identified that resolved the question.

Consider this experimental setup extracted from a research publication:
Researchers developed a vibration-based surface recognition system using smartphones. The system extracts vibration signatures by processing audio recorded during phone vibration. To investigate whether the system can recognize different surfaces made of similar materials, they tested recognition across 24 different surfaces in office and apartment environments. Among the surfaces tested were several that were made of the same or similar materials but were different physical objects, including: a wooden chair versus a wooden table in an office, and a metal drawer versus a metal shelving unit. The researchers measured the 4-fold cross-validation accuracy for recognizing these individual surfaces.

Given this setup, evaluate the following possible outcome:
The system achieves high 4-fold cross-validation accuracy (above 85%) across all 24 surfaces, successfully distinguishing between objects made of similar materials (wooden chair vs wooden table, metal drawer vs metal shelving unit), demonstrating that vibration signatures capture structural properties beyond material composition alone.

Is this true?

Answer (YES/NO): NO